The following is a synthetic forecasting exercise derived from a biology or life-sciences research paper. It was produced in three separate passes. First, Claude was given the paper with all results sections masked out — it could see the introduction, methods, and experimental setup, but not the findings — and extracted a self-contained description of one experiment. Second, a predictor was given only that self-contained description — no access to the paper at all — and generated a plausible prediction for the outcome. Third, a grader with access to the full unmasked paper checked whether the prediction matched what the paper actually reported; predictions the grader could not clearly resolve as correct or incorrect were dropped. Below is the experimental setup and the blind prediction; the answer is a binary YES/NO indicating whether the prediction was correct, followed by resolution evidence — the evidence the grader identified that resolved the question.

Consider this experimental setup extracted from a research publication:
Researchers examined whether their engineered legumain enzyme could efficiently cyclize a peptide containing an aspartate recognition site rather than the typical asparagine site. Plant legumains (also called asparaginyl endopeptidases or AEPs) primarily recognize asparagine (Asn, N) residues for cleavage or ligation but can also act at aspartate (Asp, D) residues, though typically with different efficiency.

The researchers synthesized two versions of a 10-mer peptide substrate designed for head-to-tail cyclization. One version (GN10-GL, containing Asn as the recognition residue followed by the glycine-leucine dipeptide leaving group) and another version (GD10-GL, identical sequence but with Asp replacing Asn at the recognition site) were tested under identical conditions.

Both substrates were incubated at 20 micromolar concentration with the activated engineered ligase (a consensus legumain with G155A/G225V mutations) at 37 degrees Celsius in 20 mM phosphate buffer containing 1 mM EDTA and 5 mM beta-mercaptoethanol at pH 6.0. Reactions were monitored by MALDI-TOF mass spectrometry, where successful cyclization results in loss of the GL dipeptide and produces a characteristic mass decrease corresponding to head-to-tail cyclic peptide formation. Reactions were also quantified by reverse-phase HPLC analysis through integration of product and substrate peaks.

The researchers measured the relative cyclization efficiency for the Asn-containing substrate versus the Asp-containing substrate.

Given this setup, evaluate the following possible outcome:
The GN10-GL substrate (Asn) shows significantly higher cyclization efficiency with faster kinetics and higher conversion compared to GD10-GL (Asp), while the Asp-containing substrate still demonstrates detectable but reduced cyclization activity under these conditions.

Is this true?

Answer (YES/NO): YES